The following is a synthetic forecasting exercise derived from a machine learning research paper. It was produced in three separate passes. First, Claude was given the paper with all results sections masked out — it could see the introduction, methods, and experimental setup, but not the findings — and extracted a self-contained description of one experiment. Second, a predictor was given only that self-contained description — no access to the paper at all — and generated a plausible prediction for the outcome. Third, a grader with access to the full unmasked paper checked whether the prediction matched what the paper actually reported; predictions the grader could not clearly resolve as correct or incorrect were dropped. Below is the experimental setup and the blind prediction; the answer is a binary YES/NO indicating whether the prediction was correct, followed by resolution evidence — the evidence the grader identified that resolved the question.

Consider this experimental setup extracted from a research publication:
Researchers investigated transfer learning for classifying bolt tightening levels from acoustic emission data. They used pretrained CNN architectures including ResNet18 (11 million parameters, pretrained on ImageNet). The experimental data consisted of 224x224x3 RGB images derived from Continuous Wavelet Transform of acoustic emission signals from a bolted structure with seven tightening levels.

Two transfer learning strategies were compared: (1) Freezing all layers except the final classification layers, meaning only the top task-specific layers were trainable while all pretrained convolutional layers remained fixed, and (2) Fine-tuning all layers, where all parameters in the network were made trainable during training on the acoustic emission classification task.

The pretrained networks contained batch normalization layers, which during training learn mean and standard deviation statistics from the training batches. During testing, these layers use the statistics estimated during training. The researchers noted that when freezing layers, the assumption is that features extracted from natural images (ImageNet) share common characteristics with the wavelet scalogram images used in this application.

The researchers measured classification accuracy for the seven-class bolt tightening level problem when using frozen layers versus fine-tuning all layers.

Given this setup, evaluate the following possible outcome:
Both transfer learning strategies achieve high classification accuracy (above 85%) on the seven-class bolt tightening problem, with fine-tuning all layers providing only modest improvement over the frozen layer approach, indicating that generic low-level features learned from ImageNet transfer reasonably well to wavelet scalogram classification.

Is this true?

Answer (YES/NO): NO